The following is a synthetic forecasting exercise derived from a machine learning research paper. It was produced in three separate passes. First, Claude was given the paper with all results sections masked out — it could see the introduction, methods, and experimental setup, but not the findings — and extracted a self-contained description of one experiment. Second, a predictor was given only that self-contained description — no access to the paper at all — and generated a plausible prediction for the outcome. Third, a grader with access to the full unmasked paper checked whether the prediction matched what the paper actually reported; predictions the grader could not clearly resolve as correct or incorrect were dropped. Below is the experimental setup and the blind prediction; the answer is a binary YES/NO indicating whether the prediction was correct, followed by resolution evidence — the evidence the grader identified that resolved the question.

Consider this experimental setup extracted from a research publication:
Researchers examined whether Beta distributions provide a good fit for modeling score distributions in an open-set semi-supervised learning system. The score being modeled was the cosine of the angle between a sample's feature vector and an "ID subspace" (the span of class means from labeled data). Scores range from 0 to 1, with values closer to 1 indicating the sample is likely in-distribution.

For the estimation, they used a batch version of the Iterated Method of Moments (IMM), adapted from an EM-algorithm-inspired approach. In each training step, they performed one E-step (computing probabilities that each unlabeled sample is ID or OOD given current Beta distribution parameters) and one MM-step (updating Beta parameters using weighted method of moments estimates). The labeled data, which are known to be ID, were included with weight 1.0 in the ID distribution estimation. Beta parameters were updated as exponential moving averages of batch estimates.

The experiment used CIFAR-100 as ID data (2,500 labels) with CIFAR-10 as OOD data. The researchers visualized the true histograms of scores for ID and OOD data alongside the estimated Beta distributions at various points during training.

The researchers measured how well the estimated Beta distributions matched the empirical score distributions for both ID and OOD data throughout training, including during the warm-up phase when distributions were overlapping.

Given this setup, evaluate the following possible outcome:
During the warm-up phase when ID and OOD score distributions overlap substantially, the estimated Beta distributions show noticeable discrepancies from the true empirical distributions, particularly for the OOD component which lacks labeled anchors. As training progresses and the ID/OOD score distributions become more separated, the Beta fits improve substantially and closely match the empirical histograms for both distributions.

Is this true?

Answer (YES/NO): NO